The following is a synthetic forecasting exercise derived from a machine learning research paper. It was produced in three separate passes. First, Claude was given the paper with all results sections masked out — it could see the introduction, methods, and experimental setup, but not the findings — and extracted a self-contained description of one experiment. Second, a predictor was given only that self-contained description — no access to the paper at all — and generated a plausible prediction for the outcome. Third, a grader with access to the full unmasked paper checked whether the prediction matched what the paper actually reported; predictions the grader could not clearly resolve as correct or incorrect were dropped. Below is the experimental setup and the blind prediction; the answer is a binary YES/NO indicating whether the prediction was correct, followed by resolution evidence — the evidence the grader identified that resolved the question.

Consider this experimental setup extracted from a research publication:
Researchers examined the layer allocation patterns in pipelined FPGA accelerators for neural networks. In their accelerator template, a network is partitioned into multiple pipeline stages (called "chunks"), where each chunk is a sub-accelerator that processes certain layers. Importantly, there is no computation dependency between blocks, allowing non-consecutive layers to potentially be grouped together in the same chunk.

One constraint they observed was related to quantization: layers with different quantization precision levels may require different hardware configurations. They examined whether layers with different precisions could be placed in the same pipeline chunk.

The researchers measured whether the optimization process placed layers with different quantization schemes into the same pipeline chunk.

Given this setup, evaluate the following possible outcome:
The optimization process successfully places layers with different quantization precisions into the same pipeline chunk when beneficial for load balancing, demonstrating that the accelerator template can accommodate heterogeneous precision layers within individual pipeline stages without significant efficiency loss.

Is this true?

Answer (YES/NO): NO